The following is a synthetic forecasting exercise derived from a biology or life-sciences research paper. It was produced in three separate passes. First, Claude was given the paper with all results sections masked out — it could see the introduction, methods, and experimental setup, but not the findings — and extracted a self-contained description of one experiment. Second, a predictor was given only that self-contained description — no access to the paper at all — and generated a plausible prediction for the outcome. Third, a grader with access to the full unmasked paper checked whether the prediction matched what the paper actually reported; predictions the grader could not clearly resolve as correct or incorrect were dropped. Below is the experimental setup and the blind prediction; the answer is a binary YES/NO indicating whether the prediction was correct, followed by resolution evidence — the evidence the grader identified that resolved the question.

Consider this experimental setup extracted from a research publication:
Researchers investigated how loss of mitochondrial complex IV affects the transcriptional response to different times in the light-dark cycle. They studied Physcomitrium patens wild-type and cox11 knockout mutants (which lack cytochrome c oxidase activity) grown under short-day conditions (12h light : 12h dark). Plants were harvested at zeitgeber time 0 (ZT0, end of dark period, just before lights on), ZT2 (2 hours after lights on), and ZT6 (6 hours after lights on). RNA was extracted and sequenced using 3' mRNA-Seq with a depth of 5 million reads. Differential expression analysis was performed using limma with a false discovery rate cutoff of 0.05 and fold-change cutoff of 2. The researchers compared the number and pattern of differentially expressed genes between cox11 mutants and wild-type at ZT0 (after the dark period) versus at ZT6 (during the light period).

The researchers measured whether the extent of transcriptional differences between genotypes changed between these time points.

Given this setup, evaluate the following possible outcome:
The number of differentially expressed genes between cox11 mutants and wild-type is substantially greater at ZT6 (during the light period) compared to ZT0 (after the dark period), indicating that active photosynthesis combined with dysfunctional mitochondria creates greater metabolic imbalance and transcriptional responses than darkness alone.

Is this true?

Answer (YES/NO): NO